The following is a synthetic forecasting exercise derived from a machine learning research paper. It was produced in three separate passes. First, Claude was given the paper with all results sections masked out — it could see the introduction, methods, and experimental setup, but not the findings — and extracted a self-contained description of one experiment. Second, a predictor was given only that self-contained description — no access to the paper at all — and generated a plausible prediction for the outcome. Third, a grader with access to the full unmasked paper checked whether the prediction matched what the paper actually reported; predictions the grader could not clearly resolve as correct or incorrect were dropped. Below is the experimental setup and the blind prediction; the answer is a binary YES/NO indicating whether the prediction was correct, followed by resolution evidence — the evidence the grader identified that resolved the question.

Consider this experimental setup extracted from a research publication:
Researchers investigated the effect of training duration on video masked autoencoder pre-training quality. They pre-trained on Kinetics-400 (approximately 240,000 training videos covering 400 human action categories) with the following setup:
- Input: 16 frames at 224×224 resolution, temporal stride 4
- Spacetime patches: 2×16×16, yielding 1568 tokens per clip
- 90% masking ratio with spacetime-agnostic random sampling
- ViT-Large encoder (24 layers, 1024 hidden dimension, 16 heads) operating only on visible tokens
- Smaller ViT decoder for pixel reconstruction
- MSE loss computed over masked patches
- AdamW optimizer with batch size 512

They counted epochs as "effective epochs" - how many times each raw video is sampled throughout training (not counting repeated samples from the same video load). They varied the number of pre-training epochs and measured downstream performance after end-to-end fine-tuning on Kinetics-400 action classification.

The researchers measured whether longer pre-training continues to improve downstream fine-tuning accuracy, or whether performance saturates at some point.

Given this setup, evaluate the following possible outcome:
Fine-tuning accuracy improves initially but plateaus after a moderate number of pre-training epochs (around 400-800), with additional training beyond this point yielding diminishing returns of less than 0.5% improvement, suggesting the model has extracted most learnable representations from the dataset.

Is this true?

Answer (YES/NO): NO